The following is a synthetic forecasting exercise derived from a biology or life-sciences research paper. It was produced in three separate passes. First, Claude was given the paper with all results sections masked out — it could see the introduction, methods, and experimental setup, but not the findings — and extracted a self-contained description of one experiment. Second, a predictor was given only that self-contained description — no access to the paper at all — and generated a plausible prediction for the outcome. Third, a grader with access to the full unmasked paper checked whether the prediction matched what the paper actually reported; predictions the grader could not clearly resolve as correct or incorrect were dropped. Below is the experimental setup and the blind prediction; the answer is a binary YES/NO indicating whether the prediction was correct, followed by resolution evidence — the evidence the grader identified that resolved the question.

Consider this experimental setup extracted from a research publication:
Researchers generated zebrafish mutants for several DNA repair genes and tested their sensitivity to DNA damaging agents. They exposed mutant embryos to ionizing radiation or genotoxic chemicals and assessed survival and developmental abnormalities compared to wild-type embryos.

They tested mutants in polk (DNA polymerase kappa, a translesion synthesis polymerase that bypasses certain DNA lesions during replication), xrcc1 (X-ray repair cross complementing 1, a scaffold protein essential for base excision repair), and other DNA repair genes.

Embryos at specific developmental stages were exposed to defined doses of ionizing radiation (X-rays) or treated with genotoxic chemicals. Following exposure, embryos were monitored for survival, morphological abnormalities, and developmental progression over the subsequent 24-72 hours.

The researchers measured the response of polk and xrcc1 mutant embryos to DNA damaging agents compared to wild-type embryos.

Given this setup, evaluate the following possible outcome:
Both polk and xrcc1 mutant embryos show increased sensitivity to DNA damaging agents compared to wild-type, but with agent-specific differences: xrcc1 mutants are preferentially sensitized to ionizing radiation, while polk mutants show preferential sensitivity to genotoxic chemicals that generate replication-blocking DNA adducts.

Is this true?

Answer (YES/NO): NO